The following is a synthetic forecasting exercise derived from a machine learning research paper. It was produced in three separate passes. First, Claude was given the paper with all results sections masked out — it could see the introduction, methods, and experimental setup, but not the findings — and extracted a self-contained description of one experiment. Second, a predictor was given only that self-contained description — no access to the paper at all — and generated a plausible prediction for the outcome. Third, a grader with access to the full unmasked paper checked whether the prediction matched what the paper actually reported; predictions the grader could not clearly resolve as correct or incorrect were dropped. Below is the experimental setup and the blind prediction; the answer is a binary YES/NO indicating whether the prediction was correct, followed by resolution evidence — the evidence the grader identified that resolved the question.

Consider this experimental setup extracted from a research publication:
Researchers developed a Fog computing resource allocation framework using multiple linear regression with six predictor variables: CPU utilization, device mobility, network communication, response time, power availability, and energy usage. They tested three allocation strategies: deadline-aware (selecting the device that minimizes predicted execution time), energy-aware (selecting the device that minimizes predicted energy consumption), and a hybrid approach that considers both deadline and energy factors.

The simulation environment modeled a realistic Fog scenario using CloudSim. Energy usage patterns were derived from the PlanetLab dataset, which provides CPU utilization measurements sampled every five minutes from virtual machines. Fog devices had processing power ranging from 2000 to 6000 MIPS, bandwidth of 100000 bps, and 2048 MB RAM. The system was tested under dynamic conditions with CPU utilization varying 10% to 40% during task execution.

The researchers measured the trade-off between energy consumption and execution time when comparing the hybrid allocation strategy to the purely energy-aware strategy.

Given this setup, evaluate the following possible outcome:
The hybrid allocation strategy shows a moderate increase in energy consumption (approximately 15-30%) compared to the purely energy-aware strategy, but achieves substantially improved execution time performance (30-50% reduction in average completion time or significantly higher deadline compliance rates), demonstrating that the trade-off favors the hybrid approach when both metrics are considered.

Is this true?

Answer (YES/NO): NO